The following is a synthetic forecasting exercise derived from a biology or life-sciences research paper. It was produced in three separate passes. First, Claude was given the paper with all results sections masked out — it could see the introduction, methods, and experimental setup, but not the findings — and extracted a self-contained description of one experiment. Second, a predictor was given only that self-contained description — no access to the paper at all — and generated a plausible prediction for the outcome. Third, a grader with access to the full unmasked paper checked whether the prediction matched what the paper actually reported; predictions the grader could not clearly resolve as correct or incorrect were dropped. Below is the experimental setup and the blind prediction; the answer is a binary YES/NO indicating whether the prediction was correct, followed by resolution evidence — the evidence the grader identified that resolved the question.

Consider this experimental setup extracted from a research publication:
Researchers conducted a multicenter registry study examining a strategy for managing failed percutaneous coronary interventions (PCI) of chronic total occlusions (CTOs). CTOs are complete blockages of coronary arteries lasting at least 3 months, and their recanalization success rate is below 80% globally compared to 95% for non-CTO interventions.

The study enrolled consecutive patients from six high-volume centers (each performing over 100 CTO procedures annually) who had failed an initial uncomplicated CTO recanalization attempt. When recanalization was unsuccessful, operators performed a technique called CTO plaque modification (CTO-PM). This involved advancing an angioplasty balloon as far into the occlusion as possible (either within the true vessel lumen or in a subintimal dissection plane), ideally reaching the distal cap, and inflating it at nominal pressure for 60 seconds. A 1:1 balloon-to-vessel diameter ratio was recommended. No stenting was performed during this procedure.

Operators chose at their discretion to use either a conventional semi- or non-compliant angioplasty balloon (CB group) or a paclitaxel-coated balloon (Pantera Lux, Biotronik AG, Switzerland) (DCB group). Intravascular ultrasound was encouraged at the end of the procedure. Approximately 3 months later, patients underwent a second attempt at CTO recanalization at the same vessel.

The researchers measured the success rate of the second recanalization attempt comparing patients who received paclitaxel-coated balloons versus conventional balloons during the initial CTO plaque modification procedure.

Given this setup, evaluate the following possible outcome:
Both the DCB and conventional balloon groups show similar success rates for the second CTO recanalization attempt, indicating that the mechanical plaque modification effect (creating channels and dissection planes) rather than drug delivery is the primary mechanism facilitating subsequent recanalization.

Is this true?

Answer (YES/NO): YES